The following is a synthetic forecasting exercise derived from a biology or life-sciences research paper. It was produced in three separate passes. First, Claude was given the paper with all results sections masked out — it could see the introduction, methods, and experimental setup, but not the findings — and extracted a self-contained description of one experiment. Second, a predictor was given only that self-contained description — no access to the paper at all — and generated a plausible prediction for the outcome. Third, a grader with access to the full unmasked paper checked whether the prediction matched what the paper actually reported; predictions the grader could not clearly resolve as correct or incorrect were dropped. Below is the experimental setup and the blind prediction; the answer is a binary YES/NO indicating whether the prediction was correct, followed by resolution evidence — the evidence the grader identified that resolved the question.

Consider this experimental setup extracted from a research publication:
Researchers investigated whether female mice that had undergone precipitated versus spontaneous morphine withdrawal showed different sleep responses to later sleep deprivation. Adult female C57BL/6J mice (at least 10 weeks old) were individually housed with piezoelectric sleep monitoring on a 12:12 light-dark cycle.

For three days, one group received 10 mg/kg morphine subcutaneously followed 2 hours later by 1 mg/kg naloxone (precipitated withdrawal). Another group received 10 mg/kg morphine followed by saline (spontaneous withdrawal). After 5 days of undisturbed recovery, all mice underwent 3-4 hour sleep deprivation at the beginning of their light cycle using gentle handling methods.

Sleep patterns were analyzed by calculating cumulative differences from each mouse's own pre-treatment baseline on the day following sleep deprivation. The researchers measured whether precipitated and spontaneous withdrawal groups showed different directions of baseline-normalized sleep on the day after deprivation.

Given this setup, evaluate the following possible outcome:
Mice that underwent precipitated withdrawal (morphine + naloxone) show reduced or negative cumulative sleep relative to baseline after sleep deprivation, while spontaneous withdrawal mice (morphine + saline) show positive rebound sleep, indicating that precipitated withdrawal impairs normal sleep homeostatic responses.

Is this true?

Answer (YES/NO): NO